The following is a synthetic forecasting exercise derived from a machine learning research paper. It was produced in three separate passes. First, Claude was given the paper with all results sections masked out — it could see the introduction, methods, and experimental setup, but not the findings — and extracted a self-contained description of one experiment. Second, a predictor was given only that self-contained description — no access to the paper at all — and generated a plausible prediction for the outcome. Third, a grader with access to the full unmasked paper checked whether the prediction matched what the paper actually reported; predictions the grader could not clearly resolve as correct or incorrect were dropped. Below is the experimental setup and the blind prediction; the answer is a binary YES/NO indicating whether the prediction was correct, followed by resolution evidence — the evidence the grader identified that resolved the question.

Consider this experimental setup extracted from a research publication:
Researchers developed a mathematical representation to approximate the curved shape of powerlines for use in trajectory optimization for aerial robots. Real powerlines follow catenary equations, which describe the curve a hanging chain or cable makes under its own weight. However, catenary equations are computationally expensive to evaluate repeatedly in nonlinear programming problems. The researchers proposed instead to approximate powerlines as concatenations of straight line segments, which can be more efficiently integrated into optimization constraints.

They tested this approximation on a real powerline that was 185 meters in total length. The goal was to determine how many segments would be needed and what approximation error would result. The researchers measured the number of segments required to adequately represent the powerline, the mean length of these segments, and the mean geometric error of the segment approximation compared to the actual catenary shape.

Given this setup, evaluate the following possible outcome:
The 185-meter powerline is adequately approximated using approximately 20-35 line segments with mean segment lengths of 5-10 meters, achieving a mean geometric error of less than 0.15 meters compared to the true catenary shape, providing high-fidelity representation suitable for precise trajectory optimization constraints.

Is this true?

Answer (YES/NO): NO